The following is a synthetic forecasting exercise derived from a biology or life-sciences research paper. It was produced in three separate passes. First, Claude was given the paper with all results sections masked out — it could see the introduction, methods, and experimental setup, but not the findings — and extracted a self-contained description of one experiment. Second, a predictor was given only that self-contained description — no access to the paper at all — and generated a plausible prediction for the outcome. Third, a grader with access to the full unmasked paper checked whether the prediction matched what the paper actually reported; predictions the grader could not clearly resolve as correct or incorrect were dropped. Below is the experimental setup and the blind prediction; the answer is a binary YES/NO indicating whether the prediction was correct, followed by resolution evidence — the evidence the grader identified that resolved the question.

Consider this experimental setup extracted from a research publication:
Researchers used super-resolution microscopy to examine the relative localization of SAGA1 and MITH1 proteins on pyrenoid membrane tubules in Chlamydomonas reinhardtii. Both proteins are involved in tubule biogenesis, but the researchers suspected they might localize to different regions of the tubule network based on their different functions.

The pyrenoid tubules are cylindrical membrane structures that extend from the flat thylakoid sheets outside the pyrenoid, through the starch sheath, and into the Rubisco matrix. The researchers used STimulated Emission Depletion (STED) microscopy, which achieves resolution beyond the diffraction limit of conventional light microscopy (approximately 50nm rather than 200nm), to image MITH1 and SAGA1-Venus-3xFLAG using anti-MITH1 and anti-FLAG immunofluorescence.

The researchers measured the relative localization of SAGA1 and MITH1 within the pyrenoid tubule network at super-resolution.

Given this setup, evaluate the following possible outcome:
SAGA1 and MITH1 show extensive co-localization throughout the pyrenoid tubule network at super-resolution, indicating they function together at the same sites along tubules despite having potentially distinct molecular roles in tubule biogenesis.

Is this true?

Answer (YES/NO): NO